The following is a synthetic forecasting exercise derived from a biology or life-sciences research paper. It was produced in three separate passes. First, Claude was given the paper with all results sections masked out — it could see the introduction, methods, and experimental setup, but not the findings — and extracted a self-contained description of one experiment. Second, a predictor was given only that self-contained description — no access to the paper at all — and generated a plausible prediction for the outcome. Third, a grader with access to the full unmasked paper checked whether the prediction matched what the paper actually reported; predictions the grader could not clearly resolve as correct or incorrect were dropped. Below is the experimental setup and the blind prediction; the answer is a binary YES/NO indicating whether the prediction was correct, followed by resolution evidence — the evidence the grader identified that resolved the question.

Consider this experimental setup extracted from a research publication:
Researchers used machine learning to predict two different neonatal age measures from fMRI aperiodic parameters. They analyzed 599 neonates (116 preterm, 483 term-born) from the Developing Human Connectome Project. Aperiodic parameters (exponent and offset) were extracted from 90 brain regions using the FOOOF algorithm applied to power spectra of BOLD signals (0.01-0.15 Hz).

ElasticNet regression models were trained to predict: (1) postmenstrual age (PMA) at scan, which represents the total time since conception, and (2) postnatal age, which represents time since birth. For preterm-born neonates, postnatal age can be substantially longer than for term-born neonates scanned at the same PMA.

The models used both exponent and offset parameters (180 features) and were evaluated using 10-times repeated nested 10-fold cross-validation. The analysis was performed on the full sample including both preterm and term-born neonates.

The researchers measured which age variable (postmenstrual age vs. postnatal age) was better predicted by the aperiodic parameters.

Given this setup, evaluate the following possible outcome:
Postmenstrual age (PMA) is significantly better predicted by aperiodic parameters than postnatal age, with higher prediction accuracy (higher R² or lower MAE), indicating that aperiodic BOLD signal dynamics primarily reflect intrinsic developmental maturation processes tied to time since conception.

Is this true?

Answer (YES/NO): YES